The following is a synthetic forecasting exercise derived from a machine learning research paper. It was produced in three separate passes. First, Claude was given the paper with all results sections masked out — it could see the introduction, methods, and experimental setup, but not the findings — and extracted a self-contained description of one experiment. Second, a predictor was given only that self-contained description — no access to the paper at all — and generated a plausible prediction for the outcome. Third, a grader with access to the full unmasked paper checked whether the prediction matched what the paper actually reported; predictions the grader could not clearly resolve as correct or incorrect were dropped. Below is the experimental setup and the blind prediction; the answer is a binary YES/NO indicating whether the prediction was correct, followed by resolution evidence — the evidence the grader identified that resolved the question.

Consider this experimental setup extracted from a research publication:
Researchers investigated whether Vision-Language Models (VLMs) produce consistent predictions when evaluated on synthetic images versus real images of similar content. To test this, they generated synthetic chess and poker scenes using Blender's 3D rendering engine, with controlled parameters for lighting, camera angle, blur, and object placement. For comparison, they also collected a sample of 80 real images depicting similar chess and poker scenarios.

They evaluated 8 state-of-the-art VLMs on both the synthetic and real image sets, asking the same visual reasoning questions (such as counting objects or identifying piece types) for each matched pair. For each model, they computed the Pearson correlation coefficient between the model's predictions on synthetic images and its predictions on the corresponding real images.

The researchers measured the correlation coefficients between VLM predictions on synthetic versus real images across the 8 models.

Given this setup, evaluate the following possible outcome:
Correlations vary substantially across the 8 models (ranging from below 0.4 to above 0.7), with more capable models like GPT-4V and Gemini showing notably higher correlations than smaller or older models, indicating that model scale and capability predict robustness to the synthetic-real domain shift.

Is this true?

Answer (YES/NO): NO